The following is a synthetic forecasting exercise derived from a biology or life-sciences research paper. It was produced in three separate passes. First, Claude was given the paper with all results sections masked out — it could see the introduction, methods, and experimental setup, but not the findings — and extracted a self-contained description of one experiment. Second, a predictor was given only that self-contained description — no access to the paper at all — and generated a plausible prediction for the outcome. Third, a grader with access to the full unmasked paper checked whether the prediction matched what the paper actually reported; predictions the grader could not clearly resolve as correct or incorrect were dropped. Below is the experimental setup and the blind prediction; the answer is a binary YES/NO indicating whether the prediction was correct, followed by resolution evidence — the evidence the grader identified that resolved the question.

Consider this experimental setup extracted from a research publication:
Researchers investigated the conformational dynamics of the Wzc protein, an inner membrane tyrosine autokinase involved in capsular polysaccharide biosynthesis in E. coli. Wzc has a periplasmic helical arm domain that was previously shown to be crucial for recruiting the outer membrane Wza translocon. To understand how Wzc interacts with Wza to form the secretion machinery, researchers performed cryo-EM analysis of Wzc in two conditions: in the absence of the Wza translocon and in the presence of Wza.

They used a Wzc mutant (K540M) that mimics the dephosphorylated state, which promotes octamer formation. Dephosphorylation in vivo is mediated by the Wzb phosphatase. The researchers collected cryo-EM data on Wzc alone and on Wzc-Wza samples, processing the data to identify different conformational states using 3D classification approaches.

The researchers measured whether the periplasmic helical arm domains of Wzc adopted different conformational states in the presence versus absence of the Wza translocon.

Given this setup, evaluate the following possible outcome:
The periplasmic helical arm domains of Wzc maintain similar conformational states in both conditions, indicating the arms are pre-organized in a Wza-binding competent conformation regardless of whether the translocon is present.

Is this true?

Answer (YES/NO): NO